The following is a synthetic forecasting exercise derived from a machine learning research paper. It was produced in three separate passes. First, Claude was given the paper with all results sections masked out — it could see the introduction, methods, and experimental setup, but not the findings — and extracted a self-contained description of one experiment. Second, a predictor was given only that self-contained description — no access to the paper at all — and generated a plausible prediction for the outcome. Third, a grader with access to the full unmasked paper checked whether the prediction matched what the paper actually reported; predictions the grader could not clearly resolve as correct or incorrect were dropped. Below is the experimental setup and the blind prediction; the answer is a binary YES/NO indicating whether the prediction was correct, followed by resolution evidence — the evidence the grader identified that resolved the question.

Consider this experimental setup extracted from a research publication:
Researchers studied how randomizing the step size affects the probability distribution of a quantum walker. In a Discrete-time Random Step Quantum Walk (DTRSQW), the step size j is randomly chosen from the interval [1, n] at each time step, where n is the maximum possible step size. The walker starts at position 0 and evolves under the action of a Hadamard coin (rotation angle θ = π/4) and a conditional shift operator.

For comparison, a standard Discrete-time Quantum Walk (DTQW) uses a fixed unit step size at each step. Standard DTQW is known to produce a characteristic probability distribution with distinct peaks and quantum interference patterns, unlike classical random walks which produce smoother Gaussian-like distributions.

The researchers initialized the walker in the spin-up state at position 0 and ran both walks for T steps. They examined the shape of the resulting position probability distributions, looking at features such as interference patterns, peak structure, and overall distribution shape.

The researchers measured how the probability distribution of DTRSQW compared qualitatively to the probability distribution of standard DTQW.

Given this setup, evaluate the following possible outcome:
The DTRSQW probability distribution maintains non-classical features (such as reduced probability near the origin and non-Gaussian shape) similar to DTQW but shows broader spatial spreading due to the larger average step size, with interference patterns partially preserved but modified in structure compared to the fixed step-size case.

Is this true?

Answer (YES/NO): NO